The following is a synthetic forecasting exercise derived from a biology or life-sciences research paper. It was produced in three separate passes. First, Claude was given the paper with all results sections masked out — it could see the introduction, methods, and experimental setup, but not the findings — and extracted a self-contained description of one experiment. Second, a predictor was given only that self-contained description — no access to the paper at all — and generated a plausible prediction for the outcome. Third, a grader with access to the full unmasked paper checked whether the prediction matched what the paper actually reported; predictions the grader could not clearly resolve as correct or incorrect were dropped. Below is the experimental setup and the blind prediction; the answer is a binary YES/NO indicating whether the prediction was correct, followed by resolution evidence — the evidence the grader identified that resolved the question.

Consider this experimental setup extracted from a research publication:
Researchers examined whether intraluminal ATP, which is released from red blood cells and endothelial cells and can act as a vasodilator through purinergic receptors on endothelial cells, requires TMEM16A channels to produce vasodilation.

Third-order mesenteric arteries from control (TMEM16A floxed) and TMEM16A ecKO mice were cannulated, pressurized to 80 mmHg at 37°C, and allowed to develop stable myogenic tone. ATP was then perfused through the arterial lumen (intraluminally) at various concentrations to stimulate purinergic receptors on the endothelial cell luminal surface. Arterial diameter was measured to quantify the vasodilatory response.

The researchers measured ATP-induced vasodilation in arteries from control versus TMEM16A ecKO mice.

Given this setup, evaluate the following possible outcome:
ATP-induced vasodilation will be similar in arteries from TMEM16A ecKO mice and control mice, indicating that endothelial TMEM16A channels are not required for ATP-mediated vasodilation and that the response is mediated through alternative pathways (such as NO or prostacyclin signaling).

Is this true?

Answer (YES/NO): NO